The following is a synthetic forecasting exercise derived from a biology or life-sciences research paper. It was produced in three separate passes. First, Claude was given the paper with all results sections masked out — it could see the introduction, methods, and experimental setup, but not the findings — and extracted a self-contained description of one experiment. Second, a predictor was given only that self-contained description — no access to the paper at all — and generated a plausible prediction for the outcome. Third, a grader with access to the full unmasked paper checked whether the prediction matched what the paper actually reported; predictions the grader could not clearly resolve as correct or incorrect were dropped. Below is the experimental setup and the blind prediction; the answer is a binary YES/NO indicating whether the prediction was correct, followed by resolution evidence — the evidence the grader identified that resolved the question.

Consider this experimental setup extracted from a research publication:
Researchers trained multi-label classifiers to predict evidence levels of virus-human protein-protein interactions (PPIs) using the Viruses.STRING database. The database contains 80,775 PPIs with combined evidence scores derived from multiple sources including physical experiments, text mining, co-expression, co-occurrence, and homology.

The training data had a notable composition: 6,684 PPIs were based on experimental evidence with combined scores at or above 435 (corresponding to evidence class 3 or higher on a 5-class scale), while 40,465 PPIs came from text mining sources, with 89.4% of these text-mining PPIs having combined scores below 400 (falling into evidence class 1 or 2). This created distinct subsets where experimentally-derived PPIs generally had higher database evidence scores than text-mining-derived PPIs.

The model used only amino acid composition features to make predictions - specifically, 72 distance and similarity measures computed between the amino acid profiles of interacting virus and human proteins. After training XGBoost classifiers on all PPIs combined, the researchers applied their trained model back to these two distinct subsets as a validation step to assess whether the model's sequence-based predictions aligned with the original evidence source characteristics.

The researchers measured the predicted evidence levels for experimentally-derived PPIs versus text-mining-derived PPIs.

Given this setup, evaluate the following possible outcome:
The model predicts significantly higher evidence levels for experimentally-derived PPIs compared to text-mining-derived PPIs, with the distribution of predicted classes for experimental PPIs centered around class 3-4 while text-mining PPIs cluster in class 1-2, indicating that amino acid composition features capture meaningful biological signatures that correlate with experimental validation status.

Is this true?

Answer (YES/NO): NO